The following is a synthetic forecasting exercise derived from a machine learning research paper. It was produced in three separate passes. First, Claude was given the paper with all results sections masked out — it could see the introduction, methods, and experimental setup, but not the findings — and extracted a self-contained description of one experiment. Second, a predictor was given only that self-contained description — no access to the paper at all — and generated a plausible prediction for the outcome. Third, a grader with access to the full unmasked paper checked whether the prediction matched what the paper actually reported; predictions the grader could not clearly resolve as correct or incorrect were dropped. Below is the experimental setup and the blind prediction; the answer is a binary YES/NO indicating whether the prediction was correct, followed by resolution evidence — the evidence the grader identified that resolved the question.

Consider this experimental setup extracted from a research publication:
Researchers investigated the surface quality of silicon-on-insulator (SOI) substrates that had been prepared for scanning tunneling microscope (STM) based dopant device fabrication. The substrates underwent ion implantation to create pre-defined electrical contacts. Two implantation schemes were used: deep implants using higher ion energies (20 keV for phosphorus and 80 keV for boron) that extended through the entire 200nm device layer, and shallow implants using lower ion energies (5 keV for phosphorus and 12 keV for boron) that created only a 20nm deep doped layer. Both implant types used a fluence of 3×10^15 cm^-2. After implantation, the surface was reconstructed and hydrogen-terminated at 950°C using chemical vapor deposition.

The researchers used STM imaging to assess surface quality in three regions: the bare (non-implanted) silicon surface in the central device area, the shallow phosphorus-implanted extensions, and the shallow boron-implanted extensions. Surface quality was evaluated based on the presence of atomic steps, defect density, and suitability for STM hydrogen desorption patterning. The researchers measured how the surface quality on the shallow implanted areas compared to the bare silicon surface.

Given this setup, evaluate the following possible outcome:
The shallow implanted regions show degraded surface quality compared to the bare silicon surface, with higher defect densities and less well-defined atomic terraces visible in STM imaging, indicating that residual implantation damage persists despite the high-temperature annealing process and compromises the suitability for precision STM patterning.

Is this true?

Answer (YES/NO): NO